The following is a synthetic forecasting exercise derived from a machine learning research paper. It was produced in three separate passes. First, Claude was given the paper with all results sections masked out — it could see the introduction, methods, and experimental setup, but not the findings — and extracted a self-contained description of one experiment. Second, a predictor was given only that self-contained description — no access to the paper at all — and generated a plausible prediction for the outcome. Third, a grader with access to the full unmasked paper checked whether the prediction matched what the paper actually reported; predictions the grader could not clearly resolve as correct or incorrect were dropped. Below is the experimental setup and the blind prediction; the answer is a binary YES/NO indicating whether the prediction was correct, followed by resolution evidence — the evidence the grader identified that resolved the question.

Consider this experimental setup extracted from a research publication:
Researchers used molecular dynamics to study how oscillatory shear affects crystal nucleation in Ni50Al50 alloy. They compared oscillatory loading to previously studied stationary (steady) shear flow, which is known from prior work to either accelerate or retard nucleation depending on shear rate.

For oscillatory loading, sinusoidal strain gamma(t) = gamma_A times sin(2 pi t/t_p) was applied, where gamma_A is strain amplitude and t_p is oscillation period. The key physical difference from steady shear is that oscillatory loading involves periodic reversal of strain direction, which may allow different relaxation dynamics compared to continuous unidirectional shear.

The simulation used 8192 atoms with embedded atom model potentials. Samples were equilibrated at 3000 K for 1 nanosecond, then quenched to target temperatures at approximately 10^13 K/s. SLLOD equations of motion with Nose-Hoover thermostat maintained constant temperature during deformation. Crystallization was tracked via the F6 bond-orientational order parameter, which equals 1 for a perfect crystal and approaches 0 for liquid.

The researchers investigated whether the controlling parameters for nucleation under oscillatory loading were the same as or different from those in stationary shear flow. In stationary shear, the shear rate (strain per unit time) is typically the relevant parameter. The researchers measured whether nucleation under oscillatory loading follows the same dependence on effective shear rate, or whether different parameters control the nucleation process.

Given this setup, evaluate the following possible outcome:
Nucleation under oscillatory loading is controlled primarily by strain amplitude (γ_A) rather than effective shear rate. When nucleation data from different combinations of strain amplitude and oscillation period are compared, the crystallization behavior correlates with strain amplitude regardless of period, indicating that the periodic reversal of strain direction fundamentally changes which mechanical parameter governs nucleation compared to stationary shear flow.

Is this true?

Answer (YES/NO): NO